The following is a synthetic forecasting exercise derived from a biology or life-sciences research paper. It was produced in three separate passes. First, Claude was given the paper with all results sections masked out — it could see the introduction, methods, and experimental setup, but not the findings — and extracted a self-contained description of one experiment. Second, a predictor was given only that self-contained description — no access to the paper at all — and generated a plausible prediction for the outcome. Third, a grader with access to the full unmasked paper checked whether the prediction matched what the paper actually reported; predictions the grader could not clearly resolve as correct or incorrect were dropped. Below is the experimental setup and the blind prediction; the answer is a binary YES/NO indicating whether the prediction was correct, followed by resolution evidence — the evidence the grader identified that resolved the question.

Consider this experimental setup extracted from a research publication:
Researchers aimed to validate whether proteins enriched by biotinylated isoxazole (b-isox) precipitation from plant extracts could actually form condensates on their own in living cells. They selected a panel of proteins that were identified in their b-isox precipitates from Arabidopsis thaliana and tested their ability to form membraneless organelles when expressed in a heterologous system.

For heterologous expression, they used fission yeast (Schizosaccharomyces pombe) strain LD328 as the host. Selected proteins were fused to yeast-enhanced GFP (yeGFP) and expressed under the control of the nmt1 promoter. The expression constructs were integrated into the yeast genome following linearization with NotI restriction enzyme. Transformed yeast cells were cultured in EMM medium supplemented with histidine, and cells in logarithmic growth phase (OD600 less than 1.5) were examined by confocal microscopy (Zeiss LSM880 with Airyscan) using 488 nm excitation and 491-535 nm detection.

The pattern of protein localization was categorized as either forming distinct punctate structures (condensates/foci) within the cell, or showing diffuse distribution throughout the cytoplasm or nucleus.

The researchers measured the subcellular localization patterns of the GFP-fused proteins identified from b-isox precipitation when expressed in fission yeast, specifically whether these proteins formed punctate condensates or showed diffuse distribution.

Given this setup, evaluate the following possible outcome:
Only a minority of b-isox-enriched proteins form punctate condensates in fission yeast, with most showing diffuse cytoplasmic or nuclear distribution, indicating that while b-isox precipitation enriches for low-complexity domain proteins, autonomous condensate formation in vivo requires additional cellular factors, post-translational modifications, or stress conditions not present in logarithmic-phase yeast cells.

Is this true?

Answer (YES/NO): NO